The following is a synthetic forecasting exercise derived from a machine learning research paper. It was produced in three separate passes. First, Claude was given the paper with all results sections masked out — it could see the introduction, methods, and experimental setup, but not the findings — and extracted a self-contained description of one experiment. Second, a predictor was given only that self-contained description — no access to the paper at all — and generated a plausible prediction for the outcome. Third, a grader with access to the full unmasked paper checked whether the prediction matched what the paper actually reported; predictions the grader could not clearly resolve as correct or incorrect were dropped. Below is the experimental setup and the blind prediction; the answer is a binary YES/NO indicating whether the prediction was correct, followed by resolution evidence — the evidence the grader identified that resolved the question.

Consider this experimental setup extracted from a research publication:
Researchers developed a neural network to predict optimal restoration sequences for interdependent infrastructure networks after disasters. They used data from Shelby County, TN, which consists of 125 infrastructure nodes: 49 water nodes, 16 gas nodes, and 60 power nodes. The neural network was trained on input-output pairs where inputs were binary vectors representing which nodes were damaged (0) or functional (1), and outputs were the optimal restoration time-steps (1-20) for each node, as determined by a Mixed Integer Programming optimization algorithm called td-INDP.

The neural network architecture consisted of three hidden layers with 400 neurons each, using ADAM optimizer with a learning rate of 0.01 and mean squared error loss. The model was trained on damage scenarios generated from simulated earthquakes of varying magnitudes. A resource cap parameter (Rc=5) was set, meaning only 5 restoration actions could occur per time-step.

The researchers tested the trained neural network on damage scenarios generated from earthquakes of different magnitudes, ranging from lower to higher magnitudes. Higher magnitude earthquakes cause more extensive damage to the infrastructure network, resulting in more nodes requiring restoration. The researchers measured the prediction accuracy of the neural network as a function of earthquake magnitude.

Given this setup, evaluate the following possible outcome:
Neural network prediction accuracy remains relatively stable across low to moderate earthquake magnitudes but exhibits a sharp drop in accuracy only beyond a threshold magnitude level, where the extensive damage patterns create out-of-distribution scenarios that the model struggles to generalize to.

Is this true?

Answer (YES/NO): NO